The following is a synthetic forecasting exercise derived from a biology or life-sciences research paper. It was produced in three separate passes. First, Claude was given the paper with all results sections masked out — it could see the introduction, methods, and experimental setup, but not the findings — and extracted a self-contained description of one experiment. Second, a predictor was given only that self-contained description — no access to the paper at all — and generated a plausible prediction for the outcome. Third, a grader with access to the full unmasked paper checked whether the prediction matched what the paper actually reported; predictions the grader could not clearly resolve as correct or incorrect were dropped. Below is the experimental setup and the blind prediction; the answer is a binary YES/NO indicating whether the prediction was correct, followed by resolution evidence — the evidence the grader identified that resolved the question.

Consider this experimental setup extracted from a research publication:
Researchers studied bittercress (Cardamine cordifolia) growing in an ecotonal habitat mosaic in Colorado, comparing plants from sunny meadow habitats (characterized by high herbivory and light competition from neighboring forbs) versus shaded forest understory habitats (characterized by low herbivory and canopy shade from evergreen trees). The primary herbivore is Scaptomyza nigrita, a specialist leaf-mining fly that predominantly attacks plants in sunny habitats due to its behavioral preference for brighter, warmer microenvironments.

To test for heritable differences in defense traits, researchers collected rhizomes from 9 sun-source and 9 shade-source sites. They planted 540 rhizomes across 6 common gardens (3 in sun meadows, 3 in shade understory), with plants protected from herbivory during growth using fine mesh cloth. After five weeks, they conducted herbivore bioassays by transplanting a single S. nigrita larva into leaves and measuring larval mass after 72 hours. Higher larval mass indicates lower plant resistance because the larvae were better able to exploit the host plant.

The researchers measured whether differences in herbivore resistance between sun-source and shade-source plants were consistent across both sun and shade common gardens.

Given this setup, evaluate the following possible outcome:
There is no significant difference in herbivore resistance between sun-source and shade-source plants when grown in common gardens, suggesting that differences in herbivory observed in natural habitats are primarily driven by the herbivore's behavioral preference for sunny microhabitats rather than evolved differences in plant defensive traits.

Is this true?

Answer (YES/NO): NO